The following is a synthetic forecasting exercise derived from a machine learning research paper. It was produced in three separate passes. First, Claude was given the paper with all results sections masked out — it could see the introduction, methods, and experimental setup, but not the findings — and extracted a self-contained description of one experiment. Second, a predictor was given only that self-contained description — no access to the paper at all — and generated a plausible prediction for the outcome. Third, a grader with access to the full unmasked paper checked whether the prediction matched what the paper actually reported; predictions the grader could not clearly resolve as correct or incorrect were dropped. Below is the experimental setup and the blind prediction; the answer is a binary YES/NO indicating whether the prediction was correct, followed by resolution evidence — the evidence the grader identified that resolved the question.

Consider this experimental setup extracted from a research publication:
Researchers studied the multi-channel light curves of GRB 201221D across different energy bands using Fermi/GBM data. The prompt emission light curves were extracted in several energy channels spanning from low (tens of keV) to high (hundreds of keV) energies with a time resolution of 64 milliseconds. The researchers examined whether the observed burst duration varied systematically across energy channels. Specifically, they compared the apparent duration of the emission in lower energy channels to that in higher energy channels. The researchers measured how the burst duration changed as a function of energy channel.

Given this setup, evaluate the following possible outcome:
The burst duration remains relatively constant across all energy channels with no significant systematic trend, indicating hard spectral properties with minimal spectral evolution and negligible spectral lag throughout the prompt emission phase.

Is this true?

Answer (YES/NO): NO